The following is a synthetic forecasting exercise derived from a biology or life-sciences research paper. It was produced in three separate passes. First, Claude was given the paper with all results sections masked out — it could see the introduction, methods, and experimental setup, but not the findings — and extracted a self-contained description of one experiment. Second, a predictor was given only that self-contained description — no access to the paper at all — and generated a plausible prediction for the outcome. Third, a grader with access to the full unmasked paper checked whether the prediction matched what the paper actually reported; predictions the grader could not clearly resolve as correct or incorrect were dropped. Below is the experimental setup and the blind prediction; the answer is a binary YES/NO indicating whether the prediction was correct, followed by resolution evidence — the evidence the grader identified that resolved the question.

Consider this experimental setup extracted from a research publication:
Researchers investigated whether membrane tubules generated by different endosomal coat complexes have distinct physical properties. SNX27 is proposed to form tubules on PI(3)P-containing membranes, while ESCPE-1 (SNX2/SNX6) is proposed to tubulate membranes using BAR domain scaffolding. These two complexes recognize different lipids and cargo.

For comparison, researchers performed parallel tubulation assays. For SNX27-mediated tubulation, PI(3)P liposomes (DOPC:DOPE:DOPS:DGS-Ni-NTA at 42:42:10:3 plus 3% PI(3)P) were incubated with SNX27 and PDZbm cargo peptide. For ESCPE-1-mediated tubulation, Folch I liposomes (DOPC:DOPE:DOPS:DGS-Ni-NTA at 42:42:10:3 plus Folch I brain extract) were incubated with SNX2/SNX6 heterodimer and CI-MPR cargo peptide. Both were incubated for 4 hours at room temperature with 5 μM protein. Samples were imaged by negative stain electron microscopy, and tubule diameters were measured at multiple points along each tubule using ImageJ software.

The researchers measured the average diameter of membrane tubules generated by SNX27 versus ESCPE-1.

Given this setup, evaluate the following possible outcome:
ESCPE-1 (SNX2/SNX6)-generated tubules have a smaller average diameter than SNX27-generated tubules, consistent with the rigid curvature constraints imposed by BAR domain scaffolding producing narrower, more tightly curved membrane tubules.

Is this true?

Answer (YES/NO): NO